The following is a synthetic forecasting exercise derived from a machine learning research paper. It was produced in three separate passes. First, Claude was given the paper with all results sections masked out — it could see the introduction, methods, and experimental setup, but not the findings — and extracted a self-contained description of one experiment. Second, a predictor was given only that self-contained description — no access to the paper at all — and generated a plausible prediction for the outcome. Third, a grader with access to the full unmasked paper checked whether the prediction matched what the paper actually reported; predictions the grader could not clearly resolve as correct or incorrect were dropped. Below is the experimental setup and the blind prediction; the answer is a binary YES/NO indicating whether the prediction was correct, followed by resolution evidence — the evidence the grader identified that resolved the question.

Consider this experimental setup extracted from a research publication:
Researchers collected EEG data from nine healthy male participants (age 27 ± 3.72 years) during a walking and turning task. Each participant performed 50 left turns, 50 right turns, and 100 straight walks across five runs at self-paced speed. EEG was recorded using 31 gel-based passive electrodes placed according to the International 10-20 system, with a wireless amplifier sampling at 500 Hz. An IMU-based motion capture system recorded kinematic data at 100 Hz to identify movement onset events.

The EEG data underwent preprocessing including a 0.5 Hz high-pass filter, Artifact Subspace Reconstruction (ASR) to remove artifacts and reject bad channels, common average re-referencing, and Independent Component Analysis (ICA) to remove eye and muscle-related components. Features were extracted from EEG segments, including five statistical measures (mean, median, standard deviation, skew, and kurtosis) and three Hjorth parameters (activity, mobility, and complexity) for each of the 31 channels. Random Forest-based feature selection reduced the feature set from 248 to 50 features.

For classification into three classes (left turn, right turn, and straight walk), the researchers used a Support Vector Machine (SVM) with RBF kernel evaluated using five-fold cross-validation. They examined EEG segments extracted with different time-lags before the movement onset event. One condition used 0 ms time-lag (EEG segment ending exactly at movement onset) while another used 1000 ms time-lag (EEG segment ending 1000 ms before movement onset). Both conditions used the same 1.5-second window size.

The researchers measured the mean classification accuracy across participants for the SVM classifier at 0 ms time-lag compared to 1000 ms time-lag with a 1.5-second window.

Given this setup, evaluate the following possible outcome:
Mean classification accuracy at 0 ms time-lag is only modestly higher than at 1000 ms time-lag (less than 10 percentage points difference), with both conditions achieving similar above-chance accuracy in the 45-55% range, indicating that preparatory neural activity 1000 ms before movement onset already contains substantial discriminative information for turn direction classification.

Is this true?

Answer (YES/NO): NO